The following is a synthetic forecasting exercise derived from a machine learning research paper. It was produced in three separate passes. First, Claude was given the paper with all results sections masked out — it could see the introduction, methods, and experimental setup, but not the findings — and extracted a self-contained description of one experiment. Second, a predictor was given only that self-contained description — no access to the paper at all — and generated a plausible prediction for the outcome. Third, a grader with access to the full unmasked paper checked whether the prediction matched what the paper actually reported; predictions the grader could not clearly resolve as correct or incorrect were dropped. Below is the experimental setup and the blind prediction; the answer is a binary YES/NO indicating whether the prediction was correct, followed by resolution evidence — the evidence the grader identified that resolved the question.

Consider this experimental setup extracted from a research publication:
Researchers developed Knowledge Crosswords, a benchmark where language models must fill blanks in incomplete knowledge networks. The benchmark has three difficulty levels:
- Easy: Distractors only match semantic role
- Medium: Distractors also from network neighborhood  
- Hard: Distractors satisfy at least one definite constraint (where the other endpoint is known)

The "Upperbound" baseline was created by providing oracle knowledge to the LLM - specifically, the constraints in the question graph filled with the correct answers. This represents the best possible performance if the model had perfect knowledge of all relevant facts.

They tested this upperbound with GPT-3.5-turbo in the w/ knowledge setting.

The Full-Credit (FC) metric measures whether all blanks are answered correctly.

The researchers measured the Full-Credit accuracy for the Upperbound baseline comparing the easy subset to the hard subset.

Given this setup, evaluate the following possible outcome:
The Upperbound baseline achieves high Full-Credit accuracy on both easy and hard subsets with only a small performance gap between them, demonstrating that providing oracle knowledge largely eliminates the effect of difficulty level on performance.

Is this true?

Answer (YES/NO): NO